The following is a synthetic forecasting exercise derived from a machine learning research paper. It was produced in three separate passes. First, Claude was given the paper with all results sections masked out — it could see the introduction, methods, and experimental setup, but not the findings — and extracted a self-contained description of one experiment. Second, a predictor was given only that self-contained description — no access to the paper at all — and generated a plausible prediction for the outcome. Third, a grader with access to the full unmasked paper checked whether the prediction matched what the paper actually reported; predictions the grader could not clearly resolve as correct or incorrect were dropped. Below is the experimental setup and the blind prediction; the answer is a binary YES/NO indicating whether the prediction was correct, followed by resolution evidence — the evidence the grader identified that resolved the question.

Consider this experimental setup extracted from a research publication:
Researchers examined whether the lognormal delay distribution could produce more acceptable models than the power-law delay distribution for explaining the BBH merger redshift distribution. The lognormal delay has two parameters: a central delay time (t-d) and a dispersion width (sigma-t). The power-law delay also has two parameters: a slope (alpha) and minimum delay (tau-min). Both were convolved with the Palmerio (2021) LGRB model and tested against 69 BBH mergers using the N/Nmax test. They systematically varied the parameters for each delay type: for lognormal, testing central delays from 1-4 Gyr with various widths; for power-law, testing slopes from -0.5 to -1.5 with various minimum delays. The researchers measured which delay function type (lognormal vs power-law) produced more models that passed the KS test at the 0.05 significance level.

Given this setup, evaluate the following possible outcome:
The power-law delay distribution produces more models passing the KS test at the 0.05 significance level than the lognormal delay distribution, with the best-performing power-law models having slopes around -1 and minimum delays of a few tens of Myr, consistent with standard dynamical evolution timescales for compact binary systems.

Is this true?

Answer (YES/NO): NO